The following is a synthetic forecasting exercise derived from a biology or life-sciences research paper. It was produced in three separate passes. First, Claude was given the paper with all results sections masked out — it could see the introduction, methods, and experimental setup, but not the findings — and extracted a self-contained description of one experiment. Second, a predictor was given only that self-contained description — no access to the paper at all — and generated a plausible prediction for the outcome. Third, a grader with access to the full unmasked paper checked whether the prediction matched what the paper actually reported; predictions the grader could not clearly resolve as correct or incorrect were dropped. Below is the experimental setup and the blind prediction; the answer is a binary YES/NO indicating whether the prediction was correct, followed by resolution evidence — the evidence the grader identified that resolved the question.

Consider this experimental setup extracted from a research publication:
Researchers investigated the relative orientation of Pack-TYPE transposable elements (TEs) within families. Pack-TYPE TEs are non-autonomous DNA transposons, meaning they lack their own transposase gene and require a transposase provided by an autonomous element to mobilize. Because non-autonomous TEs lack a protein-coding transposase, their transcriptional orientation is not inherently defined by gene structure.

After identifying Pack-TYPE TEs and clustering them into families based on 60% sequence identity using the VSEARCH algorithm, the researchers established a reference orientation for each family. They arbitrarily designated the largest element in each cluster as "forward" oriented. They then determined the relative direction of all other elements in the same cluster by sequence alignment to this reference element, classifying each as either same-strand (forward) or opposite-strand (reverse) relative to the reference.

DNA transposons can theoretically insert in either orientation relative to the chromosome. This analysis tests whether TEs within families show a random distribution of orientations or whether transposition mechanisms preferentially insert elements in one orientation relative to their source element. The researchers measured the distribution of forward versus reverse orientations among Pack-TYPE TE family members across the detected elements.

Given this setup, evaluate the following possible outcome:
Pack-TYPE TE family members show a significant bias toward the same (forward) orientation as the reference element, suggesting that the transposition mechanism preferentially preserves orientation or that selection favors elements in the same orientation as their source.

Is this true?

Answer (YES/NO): YES